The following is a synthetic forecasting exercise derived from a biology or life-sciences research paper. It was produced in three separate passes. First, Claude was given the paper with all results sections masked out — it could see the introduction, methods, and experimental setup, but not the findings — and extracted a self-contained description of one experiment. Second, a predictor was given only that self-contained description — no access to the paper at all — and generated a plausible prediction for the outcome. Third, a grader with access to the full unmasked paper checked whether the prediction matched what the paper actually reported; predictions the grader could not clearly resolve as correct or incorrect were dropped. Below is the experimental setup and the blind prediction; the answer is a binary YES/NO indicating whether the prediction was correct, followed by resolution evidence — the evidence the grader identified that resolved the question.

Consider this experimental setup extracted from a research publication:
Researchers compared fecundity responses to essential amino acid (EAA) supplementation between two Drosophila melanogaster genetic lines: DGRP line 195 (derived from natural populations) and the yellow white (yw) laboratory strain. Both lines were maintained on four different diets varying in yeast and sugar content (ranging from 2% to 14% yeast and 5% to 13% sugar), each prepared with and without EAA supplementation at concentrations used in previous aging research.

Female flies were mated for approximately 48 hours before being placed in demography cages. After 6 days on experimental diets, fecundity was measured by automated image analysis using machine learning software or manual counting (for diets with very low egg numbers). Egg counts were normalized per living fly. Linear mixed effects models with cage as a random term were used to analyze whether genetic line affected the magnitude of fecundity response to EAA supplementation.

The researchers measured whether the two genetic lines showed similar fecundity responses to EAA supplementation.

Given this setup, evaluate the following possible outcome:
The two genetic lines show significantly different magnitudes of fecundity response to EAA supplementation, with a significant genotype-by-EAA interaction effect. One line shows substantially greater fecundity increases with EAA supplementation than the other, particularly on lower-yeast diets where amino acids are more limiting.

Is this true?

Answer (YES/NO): NO